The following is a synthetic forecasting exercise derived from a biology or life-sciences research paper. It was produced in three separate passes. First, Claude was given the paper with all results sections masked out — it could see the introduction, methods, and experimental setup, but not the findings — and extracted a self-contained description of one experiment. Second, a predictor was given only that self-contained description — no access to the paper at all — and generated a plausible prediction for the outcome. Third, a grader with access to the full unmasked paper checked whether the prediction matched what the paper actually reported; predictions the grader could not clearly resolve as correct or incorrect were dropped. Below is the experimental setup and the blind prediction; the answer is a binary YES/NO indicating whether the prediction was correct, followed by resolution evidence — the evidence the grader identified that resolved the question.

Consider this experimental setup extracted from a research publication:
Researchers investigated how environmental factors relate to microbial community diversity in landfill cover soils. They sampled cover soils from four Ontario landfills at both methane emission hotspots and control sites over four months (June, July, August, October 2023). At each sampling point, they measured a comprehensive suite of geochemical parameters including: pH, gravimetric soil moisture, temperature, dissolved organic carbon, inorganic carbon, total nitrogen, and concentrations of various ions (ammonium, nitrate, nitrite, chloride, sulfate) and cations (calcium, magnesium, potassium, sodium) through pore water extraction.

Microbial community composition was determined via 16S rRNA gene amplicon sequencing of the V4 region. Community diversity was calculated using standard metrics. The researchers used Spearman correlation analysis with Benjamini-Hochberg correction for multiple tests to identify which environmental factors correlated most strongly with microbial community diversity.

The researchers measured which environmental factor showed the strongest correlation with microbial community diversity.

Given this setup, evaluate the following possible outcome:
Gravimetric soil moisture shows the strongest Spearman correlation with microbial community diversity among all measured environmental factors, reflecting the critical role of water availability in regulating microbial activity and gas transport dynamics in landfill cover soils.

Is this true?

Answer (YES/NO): NO